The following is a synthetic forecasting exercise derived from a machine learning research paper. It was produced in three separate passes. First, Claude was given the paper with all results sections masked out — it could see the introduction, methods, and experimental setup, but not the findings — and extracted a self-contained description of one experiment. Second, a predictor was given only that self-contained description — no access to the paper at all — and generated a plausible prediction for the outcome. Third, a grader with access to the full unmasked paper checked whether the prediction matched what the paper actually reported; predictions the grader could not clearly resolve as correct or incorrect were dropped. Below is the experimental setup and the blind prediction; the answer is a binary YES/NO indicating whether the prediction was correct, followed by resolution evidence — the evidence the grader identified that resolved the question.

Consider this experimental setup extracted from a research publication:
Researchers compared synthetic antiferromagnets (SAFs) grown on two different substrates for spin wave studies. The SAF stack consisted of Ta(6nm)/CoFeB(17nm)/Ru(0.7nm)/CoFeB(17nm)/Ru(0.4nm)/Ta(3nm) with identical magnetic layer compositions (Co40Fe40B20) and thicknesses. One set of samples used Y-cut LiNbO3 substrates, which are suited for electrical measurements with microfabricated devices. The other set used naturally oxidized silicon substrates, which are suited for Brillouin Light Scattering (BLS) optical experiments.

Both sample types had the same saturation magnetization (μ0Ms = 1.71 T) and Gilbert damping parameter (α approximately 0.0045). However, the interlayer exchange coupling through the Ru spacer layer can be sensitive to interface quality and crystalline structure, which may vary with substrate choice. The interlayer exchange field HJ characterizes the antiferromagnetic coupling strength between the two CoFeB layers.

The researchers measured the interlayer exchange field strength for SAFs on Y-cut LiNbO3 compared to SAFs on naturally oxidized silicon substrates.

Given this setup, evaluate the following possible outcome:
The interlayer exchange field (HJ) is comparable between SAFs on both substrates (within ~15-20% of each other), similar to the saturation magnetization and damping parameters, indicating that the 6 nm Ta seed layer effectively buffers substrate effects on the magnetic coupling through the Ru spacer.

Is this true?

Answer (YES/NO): NO